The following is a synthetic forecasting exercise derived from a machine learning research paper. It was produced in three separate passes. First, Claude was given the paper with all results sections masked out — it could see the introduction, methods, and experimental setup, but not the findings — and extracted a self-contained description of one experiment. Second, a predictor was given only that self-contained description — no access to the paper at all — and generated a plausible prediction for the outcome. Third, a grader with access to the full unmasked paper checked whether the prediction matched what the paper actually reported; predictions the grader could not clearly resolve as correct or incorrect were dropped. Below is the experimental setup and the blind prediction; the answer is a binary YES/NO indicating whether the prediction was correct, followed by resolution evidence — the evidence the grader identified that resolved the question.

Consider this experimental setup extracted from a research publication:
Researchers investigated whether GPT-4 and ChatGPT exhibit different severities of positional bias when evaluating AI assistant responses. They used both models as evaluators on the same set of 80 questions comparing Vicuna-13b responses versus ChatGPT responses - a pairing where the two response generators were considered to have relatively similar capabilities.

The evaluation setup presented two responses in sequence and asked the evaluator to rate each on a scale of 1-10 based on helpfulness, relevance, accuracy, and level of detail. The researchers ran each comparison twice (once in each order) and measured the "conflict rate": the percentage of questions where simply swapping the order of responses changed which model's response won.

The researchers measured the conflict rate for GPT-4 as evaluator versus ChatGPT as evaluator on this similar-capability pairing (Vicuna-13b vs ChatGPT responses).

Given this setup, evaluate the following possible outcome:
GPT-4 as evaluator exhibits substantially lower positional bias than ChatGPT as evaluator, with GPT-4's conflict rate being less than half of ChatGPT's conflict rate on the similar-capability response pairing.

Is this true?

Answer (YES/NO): NO